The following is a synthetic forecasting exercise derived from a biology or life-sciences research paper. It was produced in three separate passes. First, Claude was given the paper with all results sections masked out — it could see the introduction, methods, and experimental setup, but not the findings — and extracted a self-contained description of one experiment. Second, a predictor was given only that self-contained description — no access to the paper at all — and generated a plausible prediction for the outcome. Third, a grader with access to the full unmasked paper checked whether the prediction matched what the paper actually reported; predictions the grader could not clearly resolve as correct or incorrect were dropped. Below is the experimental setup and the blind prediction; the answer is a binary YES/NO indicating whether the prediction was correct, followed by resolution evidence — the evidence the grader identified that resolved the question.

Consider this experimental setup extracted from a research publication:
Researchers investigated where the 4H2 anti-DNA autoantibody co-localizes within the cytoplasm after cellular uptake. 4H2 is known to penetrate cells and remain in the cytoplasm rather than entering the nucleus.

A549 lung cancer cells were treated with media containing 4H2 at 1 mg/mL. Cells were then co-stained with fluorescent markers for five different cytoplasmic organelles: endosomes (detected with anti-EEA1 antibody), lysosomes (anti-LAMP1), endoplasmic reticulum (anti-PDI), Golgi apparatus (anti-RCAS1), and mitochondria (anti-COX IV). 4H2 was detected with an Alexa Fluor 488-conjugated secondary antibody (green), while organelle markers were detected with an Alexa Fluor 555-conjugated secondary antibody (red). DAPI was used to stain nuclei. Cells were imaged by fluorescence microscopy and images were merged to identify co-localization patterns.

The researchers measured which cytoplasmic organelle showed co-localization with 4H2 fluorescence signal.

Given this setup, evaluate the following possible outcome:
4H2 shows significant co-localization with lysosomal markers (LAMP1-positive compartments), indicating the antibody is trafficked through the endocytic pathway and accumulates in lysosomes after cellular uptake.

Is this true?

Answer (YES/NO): NO